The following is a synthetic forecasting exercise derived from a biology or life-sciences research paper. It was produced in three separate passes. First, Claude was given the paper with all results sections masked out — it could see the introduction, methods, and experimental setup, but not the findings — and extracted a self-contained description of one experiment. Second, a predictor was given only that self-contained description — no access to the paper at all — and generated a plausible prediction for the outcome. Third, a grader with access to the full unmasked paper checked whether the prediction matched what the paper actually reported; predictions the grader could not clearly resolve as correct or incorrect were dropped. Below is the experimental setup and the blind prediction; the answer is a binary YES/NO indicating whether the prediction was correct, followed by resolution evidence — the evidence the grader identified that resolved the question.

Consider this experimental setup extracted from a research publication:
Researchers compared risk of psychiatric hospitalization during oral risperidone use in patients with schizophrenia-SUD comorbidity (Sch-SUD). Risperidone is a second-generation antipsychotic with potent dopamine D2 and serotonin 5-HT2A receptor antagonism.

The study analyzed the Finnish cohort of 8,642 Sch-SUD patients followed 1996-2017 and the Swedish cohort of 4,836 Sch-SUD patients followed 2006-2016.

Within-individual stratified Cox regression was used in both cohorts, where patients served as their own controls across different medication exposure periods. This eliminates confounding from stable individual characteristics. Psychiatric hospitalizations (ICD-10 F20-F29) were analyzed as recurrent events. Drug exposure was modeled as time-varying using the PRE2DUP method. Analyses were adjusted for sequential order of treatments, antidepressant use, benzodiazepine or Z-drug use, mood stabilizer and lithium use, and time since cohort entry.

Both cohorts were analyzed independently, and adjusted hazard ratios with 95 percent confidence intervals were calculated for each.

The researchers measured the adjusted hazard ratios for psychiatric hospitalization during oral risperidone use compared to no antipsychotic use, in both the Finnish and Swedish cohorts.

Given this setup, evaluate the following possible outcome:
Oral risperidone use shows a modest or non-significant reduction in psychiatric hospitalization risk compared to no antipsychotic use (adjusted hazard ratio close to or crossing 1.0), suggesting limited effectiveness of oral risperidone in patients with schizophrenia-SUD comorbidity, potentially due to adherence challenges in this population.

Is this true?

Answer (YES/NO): NO